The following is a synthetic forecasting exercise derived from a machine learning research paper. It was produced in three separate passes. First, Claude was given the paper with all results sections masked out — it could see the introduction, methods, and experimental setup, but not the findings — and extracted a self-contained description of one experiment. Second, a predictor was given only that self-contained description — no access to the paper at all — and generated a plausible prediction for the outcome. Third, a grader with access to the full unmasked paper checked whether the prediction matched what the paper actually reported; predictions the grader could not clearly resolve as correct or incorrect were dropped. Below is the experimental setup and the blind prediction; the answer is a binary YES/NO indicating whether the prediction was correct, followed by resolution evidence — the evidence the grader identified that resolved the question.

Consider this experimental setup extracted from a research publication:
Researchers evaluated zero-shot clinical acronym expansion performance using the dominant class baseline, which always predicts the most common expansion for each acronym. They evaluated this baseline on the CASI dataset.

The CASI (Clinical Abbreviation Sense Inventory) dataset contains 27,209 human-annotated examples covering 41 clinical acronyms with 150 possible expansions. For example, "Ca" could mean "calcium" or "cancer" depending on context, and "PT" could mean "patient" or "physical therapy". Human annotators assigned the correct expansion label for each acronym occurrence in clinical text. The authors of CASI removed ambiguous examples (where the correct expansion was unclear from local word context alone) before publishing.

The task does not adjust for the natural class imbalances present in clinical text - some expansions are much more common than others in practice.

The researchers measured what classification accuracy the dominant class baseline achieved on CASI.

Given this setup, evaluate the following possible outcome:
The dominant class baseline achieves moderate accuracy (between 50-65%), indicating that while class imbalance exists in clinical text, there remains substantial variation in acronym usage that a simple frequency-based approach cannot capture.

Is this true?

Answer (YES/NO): NO